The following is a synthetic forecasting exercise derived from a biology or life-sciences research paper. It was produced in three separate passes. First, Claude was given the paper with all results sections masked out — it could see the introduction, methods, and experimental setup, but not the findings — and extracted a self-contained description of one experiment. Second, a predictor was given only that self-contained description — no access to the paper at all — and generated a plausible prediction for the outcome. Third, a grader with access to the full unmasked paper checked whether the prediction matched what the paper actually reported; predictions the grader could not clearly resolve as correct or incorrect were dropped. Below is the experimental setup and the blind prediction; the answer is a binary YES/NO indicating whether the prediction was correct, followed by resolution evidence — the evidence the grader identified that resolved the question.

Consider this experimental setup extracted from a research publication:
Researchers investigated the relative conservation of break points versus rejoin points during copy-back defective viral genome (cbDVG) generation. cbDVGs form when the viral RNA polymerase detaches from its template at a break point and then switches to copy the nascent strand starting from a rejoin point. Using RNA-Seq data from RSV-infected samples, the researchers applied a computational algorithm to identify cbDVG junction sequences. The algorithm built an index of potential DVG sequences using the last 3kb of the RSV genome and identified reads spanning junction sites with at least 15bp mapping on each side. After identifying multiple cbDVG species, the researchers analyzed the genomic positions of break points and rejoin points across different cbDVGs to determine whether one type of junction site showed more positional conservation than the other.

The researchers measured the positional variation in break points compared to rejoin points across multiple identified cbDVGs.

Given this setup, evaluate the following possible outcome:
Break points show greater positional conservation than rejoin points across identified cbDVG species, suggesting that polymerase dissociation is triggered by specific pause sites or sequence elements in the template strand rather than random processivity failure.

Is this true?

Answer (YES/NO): NO